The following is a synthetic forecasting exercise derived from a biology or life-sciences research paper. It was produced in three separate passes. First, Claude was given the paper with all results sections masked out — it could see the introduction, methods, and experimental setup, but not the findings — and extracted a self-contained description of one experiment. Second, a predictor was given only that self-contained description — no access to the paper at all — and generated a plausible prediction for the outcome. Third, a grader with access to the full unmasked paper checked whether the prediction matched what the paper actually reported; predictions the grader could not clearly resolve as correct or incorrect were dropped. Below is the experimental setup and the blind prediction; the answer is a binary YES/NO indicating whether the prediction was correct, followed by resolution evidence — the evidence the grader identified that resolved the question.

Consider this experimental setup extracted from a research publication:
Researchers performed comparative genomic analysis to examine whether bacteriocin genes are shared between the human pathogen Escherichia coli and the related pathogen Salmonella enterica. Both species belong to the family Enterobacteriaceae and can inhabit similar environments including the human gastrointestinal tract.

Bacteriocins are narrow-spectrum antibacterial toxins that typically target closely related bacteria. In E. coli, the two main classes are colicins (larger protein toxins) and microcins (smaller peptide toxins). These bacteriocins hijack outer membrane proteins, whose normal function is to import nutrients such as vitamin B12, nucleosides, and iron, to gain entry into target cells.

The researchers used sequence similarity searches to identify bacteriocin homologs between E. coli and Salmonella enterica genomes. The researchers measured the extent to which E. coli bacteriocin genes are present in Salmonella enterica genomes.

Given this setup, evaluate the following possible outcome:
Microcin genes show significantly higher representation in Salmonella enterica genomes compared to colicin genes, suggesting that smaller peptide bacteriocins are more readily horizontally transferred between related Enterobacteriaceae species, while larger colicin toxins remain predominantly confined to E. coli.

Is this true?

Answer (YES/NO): NO